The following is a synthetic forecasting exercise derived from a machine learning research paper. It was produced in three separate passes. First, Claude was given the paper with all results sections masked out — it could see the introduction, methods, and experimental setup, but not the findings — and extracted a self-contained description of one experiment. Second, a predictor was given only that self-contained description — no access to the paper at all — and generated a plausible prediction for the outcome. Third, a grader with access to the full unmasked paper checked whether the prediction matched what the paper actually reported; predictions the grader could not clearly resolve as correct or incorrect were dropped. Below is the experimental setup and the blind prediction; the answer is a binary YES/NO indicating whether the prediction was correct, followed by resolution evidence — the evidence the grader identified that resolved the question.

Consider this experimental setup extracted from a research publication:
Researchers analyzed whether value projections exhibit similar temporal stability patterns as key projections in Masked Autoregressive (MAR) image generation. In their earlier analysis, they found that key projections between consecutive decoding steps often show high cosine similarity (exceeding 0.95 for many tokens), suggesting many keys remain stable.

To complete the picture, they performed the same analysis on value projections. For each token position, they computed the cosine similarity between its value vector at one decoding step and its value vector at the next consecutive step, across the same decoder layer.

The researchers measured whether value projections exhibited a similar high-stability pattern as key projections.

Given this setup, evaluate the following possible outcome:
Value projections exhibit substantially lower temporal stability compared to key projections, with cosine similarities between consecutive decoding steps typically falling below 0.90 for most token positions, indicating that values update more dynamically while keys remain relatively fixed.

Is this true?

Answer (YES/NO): NO